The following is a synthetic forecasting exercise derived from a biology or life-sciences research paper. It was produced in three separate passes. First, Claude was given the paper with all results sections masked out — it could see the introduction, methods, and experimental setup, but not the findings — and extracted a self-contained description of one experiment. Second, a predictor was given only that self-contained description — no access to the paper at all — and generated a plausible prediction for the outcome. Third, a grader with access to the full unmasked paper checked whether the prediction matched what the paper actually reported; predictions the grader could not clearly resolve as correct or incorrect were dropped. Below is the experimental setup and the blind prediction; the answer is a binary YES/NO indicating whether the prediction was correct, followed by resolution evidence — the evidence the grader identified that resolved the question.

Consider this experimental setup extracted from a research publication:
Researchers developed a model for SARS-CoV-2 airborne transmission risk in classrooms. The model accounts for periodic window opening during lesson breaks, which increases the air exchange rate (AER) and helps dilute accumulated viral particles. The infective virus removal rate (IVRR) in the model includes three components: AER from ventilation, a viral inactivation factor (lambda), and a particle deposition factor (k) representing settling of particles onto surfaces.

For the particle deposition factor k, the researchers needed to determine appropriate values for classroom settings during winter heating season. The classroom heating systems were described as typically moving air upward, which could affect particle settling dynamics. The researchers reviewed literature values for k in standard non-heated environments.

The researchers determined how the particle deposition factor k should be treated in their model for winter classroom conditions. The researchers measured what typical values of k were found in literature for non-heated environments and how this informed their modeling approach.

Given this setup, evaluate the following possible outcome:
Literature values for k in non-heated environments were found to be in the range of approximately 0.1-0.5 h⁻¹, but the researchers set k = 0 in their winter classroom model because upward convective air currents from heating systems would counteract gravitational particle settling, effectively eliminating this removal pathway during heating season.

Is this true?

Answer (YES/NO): NO